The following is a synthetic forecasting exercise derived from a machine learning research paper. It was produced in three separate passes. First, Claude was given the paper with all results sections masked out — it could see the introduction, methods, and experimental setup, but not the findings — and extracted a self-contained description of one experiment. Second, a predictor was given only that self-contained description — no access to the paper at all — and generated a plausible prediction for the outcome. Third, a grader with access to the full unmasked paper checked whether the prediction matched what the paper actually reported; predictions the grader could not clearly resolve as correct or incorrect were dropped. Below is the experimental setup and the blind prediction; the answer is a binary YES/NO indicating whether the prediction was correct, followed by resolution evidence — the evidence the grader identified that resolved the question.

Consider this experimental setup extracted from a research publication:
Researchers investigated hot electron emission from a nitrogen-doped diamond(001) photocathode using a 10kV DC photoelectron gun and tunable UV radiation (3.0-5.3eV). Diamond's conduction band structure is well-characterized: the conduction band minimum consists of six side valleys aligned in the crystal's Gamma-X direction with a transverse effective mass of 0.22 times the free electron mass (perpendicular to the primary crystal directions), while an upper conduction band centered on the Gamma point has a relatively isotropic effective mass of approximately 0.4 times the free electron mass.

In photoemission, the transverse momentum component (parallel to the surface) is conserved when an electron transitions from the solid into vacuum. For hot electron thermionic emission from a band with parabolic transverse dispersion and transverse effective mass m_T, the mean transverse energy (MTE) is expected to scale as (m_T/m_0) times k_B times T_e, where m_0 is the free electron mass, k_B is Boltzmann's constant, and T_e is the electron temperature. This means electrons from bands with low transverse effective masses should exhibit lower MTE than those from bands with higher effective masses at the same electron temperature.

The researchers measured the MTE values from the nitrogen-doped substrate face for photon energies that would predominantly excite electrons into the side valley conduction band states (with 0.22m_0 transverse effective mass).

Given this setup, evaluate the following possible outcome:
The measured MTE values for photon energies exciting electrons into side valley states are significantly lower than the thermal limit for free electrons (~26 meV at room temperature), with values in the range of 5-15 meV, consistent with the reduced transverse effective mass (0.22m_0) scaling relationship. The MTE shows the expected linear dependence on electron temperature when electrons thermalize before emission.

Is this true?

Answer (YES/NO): NO